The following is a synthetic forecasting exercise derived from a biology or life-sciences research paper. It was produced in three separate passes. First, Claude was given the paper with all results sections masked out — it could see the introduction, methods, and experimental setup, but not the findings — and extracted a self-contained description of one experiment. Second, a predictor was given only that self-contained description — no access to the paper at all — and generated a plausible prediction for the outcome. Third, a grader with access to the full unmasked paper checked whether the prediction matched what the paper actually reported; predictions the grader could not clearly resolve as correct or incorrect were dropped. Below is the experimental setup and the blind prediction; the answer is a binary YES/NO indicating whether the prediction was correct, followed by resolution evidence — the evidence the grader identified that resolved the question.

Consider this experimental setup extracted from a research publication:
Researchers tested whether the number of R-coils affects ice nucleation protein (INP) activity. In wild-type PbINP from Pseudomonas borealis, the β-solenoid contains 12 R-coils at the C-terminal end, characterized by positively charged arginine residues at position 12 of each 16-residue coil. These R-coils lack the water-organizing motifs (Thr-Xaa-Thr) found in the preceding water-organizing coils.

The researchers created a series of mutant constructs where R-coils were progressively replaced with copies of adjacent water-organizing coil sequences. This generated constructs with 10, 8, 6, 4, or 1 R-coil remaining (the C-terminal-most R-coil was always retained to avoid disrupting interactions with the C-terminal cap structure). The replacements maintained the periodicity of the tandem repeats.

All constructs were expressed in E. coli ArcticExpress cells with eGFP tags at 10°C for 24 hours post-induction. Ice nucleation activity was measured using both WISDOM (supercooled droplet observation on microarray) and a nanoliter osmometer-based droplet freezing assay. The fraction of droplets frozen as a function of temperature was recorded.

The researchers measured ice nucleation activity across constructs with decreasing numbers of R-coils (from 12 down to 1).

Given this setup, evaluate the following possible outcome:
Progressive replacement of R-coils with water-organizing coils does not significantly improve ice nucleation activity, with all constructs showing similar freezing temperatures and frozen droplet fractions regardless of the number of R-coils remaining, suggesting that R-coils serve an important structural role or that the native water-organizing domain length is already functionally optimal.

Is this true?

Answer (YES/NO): NO